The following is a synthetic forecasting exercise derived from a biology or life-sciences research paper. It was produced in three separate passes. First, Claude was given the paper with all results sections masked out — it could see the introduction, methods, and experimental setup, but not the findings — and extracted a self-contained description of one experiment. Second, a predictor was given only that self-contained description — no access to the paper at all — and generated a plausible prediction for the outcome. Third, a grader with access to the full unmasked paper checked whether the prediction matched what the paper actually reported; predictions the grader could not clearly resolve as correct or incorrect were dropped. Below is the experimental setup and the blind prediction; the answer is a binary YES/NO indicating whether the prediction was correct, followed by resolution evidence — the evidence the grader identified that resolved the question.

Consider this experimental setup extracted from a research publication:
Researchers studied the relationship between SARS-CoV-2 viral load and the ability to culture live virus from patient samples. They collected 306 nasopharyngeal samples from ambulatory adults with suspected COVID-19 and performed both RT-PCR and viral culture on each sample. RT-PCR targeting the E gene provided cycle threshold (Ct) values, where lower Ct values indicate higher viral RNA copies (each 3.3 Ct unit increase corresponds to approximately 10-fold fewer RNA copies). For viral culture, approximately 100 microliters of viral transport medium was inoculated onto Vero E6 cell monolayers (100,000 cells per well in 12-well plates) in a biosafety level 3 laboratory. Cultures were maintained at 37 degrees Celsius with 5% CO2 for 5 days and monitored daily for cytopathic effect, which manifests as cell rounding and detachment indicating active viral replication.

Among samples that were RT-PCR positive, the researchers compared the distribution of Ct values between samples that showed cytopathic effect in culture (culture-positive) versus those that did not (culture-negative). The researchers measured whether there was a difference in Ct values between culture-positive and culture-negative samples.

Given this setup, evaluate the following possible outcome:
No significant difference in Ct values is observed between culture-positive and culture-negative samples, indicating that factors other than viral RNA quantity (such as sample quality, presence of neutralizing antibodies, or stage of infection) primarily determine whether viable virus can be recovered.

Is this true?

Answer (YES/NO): NO